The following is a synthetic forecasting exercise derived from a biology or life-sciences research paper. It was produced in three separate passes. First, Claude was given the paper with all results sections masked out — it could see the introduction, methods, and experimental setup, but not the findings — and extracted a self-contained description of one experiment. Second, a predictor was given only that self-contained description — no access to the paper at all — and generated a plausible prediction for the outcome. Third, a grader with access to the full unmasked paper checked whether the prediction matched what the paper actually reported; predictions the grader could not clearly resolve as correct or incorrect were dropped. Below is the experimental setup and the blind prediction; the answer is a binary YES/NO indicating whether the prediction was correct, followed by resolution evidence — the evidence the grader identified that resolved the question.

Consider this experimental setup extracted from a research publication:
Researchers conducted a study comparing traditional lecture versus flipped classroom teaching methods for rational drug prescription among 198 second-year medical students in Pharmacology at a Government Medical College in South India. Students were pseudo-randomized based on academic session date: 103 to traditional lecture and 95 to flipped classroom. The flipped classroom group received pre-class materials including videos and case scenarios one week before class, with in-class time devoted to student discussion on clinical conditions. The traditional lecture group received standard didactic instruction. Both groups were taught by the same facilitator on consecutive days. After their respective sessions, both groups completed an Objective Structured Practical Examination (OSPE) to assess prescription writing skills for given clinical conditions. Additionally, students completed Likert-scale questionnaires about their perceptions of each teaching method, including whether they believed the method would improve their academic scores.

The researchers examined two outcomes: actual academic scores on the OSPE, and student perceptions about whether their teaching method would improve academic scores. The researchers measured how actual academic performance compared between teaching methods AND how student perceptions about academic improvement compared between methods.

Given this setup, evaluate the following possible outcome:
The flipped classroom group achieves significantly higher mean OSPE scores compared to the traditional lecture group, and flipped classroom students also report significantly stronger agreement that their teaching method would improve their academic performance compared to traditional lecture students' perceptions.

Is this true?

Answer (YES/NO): NO